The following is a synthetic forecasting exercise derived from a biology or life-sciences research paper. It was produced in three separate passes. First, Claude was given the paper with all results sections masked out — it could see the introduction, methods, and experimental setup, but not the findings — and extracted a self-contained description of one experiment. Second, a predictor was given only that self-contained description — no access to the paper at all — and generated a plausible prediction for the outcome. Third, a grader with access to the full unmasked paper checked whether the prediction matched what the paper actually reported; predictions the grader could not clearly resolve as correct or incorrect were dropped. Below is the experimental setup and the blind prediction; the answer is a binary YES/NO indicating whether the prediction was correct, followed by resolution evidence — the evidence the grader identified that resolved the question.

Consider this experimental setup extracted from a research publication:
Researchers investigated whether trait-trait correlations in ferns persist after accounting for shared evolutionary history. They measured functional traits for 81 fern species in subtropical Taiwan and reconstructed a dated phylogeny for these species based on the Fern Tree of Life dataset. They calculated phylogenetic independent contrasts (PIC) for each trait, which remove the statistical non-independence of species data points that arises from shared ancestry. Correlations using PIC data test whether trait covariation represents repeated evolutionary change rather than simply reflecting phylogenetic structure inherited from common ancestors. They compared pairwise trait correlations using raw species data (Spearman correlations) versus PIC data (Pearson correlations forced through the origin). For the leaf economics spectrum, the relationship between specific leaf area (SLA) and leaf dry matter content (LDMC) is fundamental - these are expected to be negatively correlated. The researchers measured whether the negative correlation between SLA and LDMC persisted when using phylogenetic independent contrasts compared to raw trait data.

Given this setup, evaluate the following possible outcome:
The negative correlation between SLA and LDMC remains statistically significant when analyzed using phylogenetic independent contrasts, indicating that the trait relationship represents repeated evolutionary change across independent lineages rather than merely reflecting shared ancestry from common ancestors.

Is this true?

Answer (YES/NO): NO